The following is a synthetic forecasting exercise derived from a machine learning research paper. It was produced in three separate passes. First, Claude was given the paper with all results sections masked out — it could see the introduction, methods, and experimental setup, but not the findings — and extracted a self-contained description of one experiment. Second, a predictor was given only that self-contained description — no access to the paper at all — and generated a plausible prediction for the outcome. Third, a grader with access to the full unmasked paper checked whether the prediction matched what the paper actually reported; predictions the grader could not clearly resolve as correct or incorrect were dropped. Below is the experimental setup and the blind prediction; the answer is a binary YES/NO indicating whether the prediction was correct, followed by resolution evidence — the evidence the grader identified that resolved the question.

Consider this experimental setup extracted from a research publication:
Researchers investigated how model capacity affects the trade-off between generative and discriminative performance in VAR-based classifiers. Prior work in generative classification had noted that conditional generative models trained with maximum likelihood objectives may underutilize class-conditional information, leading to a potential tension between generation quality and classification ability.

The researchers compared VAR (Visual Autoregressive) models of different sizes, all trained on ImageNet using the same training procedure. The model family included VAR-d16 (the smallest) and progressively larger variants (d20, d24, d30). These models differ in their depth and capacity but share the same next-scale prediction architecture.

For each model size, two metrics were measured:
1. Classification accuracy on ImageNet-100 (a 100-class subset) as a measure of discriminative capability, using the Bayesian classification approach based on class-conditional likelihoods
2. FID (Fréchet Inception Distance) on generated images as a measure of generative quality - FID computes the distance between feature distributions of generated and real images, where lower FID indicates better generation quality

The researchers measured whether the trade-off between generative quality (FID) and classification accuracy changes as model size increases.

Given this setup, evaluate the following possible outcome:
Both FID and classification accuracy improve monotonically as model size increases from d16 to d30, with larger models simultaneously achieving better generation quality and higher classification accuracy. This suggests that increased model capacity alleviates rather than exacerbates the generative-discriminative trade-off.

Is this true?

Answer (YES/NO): NO